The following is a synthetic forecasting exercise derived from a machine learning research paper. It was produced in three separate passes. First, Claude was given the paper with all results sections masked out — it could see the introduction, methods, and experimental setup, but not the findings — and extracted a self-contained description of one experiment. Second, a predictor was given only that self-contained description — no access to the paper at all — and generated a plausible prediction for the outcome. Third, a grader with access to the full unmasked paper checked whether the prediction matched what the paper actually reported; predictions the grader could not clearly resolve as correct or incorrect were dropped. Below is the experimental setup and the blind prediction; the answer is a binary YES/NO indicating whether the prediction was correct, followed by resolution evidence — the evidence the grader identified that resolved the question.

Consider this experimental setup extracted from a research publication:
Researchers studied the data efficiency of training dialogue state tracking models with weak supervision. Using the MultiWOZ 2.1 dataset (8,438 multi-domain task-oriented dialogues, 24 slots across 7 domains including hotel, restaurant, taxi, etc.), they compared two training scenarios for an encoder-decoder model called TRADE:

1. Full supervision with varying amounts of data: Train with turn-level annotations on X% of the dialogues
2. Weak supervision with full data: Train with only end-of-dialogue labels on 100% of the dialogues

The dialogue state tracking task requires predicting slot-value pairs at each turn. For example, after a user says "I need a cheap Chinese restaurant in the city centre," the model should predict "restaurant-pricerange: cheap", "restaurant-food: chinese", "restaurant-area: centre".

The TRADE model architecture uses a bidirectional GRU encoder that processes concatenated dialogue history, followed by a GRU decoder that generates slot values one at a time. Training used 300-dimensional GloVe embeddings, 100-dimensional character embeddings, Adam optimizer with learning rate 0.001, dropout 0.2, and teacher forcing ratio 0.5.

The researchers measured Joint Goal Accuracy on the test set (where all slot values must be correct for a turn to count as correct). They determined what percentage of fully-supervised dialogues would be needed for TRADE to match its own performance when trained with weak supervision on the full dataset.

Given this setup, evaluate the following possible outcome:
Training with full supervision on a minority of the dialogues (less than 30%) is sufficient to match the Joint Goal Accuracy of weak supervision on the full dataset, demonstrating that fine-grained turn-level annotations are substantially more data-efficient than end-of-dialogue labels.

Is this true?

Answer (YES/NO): YES